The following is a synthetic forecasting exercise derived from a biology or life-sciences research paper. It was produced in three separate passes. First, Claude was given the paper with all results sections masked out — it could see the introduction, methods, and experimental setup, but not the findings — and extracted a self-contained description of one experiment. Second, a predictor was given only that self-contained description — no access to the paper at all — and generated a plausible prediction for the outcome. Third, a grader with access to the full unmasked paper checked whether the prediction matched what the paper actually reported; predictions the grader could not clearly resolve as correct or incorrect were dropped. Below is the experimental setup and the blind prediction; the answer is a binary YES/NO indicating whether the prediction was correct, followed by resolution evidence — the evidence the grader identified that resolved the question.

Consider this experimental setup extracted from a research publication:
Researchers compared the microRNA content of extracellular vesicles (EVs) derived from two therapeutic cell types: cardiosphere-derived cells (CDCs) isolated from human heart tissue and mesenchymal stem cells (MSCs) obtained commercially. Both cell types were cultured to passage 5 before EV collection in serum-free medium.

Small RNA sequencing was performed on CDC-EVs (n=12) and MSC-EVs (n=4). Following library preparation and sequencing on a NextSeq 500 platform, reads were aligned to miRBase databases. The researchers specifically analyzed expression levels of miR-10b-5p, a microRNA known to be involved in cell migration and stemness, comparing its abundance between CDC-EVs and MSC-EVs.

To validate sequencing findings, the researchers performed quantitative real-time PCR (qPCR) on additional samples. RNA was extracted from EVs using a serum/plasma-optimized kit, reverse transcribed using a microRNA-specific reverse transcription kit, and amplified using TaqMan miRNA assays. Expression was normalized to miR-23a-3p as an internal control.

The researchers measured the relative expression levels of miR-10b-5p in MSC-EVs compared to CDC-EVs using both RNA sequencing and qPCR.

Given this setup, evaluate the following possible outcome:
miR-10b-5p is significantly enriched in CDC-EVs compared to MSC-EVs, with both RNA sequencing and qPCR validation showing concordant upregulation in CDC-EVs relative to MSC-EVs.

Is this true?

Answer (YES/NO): NO